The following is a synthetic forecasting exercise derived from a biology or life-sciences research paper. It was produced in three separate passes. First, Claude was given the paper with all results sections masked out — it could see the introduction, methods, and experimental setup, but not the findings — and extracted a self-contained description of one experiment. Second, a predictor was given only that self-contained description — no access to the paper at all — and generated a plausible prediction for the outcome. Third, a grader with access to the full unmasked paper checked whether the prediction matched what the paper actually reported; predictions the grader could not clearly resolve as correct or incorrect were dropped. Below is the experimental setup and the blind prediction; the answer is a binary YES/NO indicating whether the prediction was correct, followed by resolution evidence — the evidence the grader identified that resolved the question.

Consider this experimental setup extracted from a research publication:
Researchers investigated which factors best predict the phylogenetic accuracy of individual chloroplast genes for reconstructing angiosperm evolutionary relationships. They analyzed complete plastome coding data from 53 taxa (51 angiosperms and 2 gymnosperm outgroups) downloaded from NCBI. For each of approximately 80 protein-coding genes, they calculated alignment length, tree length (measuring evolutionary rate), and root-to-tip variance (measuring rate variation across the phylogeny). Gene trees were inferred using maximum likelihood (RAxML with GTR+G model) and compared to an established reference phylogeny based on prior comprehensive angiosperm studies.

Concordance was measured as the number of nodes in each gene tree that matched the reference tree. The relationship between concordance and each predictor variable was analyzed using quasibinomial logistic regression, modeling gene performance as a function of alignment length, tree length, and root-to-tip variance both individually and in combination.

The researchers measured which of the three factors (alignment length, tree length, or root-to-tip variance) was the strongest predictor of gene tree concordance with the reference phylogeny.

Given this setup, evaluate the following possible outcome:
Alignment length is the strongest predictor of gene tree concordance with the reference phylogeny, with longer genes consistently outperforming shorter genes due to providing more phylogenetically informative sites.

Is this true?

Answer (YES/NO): YES